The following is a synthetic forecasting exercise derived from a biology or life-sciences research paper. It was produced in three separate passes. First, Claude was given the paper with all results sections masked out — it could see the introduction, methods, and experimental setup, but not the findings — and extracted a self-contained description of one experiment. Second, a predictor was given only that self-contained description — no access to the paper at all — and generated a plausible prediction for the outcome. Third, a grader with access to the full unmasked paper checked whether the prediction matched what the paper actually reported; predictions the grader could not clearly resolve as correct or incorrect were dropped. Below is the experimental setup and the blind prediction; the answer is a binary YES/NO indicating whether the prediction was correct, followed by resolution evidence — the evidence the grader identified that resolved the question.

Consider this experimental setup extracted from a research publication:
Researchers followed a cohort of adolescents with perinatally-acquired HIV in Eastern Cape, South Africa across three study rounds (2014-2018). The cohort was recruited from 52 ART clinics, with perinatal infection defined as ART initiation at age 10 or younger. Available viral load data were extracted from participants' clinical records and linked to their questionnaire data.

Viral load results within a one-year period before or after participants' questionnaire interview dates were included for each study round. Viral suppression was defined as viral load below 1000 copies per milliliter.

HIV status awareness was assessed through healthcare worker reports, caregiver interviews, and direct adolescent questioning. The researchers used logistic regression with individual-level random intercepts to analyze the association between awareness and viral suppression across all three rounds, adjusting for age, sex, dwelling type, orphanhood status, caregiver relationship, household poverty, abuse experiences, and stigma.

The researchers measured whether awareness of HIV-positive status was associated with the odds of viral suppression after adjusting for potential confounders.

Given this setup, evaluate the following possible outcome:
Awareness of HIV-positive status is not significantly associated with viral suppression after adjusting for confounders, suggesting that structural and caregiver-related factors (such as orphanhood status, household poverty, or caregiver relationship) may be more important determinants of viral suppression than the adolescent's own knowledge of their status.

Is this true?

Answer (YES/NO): NO